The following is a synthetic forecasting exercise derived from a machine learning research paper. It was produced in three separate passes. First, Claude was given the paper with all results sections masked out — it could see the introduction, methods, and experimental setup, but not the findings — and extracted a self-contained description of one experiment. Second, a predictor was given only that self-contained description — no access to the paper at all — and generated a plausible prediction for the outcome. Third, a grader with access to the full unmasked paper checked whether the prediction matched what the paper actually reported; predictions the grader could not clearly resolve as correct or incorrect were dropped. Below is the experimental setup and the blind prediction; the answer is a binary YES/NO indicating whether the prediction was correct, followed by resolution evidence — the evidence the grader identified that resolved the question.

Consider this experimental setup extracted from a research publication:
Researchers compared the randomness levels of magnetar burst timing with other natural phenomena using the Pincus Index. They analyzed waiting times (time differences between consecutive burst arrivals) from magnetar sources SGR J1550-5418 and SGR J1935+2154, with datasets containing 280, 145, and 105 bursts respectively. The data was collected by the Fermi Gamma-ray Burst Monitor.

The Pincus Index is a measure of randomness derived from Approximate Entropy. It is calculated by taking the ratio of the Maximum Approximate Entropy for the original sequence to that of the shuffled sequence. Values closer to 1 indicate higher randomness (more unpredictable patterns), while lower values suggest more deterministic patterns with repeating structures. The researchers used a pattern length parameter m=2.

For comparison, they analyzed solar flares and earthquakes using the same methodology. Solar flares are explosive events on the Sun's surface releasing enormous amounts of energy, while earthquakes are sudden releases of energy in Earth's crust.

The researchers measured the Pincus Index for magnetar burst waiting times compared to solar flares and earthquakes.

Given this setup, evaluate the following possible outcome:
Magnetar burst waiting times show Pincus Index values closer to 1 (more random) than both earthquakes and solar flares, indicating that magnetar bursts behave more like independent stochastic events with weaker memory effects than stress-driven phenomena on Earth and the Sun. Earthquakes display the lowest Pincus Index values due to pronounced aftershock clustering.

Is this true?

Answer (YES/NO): NO